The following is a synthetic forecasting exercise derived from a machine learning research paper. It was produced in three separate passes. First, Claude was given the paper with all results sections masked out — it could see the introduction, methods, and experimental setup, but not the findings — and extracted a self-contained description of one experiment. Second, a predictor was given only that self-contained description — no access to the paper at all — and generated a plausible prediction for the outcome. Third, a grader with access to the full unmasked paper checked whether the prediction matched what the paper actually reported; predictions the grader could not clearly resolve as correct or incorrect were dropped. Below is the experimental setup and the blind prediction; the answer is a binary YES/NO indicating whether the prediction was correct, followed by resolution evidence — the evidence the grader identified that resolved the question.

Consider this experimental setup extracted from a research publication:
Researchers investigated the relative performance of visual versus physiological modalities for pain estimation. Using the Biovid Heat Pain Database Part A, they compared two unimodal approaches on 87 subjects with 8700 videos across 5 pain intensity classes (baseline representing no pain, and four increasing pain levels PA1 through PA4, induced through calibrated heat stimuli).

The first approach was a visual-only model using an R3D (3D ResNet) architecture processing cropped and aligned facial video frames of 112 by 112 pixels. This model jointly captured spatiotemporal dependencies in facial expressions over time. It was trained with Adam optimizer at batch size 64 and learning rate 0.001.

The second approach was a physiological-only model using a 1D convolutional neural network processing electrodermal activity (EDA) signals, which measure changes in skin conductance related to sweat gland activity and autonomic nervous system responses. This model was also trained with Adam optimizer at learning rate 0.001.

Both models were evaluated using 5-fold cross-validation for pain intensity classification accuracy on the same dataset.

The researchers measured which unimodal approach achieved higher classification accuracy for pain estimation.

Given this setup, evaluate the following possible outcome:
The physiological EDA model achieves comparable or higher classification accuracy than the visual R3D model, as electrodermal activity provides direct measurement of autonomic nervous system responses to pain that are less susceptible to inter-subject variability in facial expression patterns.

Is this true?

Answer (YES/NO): YES